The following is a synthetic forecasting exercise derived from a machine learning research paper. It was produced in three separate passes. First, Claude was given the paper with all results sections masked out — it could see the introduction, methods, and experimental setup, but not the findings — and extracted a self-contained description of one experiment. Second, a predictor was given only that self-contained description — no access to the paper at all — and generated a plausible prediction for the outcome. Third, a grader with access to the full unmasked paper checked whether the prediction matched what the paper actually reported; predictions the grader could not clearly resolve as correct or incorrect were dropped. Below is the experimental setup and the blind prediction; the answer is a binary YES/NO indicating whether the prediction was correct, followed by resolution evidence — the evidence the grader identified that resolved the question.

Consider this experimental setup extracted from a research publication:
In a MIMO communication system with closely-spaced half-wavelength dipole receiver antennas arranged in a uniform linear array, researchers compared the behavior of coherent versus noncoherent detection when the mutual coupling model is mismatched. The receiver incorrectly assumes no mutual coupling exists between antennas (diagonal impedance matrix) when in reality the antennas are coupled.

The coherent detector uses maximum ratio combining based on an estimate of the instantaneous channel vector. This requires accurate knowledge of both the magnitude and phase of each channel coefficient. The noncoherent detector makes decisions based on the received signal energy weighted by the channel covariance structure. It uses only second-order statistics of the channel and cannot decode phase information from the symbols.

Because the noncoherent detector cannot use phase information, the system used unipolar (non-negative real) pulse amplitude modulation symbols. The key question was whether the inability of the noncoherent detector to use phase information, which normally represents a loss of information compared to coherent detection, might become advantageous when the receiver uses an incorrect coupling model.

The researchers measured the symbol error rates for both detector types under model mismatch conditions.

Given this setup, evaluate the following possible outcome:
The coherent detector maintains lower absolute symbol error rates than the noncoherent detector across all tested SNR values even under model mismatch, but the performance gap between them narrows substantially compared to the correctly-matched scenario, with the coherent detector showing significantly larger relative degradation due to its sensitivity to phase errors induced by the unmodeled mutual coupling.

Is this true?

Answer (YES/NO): NO